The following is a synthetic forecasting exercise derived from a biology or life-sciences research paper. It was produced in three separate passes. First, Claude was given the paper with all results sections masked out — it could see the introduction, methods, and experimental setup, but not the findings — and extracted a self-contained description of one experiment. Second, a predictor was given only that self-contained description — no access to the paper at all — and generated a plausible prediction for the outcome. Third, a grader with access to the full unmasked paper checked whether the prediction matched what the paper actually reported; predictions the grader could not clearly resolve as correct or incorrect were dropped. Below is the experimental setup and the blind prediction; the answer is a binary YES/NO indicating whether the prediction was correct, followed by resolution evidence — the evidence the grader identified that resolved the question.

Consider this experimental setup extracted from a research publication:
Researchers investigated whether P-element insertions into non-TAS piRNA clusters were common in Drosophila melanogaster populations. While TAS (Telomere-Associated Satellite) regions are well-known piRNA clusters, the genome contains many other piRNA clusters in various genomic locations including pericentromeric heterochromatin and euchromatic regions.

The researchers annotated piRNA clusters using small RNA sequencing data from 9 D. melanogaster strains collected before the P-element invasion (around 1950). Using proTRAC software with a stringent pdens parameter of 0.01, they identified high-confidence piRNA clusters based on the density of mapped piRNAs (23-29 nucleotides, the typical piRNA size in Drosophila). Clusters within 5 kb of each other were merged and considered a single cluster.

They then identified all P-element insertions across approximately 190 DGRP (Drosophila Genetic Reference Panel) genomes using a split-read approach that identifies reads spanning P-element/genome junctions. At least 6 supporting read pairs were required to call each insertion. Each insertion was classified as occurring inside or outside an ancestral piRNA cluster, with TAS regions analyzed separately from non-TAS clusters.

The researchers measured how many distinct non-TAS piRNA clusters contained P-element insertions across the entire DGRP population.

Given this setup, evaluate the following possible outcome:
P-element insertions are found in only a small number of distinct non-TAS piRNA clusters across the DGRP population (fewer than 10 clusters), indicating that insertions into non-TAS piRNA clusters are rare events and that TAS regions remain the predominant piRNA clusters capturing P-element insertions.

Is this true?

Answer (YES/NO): NO